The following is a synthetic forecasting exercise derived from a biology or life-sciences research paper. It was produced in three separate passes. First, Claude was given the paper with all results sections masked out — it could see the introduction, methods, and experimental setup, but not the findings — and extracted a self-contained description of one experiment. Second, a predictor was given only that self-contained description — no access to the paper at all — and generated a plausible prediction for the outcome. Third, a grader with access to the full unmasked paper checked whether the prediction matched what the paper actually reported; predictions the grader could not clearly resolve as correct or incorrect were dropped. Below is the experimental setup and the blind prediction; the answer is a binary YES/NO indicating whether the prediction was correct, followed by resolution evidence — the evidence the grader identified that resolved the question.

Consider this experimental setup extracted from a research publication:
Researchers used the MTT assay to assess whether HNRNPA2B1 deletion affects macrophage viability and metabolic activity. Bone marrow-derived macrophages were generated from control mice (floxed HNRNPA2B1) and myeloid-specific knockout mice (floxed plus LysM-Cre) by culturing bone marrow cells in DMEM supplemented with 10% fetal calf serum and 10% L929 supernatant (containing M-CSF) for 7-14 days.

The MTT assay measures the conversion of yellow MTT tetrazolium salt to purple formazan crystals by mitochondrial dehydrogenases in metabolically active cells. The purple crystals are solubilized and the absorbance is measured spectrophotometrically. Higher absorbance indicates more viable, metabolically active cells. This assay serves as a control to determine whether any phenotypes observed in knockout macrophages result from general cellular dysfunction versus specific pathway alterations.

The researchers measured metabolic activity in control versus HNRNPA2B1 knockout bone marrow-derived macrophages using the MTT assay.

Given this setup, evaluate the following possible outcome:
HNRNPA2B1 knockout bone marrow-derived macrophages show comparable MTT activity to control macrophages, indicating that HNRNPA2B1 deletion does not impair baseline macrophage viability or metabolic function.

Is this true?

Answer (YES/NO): NO